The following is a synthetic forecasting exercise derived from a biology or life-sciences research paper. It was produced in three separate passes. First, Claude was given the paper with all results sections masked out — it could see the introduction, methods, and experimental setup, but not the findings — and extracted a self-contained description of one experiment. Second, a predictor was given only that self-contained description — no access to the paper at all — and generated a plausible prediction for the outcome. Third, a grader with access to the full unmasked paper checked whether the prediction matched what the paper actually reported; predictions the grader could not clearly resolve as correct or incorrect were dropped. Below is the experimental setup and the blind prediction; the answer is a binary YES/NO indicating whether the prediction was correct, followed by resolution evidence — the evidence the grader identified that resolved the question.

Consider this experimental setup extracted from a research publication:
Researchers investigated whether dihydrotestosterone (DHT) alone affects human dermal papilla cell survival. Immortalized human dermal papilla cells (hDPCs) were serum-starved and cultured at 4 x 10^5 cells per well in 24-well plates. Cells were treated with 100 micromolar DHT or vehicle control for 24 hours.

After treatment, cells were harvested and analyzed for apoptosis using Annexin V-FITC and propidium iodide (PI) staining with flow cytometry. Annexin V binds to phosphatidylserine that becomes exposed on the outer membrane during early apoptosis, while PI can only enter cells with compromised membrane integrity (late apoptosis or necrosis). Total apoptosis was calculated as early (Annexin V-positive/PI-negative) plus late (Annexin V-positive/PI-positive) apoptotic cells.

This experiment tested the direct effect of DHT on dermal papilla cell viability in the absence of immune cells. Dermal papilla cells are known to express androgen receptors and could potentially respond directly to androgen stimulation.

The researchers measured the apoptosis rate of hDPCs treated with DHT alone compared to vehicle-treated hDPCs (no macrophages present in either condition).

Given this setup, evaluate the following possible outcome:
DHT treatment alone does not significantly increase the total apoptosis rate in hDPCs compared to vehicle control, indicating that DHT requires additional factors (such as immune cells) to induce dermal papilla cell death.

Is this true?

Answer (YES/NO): NO